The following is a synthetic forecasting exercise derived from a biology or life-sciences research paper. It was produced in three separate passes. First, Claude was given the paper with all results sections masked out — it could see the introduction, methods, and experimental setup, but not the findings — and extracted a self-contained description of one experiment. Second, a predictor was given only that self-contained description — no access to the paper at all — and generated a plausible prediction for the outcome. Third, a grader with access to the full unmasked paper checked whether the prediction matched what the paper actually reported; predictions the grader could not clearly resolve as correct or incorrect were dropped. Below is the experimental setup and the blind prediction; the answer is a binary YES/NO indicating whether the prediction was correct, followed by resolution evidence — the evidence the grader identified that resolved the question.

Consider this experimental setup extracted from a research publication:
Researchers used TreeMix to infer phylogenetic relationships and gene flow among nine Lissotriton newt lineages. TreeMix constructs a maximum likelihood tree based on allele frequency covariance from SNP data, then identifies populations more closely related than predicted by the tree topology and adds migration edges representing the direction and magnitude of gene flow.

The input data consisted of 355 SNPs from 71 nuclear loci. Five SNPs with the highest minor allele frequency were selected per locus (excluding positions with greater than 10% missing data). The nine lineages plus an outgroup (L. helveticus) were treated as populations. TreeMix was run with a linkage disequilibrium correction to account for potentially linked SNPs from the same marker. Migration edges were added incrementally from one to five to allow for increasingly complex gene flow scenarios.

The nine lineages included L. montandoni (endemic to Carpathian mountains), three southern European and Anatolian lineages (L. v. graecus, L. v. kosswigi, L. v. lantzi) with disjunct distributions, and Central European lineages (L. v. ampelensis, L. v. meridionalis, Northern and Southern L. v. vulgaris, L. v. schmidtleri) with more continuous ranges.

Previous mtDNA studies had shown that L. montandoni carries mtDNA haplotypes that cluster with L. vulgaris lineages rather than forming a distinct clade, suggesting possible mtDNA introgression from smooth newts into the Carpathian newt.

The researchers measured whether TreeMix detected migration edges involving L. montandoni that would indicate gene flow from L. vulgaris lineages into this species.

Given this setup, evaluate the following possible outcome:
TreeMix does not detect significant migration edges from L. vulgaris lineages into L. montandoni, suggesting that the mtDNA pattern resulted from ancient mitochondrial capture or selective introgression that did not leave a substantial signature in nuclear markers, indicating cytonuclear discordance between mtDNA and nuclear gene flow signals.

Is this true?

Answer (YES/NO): NO